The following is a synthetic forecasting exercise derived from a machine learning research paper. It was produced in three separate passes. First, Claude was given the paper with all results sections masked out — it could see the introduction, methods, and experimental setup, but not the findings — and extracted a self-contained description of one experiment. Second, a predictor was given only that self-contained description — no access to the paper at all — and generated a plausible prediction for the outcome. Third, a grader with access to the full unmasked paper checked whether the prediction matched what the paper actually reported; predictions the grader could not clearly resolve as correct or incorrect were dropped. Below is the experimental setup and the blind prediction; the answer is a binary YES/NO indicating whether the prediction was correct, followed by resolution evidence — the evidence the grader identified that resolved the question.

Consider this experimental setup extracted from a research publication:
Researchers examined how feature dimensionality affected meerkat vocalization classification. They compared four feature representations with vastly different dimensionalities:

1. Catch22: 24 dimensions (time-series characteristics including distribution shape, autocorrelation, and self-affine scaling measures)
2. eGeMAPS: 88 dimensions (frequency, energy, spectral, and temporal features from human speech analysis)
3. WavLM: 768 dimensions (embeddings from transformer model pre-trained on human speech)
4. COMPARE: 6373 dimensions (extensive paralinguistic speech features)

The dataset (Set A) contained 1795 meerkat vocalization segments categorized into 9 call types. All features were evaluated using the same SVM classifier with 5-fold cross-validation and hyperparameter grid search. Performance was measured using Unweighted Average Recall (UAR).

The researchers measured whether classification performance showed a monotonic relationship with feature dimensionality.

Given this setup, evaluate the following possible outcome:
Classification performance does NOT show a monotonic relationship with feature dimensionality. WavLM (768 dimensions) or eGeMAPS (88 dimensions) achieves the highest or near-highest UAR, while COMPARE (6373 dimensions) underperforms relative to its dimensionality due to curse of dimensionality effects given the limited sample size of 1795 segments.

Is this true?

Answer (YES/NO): NO